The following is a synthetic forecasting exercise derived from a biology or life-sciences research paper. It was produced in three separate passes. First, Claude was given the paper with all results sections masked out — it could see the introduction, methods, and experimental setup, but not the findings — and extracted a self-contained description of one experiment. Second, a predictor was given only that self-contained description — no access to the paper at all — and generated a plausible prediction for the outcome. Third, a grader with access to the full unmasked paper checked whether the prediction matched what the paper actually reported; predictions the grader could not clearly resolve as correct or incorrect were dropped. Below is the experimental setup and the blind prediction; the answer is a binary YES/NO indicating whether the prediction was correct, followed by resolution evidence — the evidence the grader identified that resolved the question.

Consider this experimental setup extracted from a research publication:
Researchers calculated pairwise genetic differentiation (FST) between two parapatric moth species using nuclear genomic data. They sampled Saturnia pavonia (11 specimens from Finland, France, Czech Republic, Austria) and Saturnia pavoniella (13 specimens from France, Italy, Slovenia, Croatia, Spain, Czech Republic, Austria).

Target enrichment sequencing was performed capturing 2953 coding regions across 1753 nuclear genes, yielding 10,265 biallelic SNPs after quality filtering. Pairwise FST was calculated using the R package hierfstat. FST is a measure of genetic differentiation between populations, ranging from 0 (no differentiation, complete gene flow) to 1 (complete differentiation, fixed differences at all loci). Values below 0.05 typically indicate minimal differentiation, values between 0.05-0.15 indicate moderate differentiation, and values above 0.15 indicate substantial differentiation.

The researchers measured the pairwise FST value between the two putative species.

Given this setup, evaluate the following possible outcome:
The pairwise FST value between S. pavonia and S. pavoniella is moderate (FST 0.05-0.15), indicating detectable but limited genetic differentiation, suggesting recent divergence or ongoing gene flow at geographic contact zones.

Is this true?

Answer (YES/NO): NO